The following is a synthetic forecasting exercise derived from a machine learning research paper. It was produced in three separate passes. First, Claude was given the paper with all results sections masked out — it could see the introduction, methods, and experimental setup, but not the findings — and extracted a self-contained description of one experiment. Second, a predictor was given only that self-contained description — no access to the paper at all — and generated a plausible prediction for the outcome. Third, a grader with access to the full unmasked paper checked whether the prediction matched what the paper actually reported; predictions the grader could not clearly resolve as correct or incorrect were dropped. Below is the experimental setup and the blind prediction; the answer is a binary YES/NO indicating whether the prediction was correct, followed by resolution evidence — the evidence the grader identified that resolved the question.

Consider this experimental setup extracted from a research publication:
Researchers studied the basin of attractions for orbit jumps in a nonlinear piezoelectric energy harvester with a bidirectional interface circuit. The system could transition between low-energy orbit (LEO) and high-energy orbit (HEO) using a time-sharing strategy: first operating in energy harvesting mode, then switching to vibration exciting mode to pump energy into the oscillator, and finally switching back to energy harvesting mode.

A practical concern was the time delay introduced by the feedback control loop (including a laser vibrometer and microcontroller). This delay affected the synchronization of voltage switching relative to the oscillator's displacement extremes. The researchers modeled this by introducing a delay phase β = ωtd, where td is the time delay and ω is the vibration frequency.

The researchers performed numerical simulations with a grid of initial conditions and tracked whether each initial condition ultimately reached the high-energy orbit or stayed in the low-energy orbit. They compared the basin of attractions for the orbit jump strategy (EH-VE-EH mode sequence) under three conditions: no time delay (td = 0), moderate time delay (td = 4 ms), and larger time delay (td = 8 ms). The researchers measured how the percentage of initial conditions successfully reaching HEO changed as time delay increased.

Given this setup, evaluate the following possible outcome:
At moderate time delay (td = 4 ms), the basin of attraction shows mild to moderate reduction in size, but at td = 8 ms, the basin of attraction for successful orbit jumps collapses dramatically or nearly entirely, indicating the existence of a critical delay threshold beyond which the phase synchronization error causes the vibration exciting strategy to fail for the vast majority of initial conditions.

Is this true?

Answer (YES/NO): NO